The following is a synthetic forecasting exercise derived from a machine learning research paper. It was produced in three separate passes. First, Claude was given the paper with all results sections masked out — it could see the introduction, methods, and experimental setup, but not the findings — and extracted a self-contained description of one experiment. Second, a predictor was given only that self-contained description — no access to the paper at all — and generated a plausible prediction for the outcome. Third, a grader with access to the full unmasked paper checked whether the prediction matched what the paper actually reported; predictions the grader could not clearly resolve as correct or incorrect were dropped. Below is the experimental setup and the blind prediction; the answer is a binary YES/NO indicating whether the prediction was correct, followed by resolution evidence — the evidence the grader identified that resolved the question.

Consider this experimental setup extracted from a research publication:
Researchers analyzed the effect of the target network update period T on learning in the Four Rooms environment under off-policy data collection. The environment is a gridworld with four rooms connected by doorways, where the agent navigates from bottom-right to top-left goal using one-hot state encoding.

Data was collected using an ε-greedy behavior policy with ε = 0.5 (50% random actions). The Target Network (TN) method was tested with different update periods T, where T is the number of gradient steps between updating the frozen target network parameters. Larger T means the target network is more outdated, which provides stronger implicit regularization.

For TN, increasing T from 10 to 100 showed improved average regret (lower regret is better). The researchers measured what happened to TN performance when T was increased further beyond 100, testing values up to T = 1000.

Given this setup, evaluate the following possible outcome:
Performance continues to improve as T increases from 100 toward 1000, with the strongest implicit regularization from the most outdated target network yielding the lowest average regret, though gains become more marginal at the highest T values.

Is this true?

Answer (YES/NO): NO